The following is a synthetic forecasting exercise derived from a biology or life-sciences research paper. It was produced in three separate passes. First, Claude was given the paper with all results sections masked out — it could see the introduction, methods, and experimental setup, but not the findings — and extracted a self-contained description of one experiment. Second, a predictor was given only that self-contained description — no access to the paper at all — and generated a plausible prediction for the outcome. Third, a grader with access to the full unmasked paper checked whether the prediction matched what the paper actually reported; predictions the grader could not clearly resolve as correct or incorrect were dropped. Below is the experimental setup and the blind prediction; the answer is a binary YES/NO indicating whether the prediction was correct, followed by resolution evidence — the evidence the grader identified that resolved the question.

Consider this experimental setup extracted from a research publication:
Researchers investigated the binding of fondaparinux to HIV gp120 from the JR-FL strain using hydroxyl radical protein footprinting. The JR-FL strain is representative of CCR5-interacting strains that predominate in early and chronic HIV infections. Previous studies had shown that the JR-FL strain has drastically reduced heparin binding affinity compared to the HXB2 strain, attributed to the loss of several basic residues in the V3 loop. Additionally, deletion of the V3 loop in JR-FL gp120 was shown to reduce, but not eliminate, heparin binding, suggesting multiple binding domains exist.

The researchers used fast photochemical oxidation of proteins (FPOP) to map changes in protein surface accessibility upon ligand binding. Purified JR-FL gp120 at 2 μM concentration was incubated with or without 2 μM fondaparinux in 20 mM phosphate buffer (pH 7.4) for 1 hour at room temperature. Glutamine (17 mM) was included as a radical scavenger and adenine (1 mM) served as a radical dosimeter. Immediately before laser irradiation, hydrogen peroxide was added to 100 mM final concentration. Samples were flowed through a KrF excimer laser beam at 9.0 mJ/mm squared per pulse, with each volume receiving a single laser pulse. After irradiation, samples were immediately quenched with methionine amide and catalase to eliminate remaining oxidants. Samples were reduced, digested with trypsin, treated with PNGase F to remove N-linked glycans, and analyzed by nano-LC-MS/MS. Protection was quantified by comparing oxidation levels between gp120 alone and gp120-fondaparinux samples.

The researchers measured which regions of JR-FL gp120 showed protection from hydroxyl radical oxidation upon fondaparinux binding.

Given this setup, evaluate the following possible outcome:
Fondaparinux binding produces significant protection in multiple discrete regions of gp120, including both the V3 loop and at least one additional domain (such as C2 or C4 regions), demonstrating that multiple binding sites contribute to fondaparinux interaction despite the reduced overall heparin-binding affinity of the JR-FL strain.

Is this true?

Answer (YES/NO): NO